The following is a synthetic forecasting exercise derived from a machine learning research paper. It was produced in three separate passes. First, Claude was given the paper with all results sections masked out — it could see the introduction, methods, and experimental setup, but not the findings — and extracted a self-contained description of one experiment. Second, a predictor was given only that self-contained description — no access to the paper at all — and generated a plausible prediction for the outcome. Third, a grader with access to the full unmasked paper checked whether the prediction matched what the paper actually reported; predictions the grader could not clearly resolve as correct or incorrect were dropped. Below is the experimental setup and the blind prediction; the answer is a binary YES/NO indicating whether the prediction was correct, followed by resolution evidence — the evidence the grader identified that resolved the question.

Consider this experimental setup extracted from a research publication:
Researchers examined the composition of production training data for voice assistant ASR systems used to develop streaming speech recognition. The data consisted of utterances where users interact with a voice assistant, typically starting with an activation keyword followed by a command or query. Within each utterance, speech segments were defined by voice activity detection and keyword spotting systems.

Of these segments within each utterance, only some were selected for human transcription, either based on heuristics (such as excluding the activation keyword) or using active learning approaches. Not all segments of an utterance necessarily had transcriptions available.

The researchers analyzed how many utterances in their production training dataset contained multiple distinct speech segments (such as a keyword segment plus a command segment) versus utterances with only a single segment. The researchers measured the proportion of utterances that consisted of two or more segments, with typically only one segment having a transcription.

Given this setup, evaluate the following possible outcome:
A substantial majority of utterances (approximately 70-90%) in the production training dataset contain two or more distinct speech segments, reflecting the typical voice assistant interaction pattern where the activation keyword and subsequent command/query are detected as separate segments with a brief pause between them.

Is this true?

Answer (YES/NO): NO